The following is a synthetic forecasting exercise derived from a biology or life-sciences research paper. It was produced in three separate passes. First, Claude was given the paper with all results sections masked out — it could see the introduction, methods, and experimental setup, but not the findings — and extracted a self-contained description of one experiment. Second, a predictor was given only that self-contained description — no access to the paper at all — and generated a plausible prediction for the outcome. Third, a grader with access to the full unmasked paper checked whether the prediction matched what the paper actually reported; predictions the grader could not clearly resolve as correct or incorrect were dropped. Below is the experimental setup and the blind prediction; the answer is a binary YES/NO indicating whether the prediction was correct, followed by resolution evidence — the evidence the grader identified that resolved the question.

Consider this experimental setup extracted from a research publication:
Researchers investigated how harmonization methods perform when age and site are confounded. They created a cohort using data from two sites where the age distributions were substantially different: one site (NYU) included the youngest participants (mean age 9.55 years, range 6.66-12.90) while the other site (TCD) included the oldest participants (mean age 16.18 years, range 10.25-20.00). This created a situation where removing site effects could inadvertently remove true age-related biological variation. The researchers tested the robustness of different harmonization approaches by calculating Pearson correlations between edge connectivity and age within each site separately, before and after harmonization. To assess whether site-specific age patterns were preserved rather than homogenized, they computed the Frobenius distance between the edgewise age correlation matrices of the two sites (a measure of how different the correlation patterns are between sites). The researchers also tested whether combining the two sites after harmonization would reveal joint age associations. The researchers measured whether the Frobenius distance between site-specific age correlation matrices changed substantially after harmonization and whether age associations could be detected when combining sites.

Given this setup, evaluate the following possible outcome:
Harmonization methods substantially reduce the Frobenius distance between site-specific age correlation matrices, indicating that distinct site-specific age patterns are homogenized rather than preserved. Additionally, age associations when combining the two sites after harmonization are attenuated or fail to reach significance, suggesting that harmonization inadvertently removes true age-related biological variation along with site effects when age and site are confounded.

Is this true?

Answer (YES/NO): NO